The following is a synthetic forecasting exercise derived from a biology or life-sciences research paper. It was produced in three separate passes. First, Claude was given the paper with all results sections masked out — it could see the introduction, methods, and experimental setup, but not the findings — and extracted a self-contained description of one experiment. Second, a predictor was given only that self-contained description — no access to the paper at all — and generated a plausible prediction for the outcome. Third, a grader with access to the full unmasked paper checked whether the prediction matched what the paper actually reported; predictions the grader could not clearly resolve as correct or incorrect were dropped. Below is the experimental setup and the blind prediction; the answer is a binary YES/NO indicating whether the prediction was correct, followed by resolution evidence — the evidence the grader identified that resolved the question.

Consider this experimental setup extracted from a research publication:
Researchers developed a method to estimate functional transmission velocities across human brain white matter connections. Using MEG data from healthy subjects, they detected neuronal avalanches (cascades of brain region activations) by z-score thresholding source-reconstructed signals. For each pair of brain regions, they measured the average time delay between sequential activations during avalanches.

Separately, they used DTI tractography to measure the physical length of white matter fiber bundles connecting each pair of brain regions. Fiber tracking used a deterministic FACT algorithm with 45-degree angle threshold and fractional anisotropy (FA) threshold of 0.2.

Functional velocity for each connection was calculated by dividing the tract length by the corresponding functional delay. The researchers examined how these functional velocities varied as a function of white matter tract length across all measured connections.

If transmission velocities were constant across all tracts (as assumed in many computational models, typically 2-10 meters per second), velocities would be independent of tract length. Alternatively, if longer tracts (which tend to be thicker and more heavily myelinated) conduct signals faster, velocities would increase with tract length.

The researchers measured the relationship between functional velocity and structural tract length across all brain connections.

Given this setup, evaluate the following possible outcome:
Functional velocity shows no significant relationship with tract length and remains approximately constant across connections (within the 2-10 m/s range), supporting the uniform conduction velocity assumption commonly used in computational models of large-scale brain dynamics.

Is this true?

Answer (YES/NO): NO